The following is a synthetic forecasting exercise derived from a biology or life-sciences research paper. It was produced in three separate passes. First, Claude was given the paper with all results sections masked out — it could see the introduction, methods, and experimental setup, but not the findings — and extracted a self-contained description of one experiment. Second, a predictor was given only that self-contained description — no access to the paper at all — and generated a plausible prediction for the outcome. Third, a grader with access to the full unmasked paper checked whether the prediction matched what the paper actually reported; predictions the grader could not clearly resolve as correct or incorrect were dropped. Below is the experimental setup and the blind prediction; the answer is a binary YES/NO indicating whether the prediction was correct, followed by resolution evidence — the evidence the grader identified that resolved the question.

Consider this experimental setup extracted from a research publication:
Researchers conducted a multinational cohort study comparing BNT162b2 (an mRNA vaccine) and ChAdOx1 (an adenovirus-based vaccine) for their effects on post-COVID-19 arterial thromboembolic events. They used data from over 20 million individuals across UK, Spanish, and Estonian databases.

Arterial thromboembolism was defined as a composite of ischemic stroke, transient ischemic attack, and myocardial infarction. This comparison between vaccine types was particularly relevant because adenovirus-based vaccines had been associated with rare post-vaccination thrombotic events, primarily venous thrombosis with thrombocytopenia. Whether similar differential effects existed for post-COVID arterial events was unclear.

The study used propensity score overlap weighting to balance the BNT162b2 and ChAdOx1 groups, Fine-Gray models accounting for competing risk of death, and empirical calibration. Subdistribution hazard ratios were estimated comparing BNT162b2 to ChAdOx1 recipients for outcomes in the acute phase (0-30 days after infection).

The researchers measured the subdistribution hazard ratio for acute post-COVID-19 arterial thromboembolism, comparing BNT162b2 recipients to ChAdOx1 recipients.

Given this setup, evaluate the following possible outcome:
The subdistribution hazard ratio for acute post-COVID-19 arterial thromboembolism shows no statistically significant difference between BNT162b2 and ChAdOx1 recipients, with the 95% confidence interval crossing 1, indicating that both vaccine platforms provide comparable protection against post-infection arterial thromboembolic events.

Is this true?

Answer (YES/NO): YES